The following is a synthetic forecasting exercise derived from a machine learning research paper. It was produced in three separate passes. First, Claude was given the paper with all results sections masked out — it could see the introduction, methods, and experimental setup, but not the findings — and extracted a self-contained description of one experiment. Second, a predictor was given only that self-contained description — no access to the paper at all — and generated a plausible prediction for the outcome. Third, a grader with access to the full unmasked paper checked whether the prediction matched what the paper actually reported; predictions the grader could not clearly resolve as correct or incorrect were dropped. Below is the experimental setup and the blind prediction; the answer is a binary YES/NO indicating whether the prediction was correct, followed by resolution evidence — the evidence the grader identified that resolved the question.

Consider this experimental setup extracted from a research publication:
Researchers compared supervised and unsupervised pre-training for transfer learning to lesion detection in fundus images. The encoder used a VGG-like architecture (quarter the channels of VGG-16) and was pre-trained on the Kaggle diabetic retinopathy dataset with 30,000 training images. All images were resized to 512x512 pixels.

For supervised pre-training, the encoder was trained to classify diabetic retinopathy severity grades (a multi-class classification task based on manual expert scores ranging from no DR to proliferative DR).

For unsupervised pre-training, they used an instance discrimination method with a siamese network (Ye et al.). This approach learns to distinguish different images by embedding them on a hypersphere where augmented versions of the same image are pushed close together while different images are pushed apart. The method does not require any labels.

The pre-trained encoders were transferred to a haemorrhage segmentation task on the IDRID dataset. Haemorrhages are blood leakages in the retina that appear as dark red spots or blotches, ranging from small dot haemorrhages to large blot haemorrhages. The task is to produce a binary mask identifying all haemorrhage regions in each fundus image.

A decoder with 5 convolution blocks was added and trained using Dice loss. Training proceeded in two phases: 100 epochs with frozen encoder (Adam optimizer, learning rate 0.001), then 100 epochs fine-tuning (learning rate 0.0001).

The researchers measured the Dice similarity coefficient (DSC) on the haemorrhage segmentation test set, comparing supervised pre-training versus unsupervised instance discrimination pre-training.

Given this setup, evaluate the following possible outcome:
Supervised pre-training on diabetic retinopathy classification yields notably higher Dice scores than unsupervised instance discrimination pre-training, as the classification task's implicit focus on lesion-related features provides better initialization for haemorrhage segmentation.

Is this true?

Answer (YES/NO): YES